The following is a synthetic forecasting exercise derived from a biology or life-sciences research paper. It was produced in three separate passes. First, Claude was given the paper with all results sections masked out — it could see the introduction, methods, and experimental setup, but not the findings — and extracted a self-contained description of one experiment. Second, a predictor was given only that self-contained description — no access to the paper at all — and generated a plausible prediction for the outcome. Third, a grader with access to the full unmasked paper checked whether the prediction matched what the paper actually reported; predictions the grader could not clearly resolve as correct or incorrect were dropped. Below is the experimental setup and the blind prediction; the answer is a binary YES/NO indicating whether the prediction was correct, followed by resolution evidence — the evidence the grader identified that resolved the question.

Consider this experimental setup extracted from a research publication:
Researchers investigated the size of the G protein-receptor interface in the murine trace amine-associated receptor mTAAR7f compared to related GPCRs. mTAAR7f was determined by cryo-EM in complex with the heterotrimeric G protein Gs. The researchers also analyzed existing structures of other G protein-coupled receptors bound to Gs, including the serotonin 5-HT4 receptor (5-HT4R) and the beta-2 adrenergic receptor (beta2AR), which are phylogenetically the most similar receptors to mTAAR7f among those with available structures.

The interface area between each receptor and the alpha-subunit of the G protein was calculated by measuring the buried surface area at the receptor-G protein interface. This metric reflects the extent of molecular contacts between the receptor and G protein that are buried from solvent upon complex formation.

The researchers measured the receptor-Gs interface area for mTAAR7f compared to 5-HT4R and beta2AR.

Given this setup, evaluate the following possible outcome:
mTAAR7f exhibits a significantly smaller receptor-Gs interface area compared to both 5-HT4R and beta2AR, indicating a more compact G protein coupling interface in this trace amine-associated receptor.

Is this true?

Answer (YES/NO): YES